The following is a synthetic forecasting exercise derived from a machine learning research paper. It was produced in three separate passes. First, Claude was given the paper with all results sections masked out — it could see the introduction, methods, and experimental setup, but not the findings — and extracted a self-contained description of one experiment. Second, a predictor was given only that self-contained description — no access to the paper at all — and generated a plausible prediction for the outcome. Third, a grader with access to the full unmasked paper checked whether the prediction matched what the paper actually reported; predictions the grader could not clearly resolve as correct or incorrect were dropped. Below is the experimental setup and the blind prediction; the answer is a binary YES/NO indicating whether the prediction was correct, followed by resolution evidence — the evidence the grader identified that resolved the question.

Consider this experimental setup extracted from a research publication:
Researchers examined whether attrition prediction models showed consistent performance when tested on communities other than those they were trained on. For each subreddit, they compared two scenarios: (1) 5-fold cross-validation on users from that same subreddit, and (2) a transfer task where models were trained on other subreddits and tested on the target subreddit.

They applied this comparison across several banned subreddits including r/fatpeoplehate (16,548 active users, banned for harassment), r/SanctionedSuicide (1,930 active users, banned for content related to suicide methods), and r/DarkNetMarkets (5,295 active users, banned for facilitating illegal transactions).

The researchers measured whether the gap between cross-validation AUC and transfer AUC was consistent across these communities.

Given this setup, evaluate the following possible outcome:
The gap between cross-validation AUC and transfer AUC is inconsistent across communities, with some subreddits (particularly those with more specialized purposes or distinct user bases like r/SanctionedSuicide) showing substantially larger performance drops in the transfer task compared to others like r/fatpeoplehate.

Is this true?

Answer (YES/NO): NO